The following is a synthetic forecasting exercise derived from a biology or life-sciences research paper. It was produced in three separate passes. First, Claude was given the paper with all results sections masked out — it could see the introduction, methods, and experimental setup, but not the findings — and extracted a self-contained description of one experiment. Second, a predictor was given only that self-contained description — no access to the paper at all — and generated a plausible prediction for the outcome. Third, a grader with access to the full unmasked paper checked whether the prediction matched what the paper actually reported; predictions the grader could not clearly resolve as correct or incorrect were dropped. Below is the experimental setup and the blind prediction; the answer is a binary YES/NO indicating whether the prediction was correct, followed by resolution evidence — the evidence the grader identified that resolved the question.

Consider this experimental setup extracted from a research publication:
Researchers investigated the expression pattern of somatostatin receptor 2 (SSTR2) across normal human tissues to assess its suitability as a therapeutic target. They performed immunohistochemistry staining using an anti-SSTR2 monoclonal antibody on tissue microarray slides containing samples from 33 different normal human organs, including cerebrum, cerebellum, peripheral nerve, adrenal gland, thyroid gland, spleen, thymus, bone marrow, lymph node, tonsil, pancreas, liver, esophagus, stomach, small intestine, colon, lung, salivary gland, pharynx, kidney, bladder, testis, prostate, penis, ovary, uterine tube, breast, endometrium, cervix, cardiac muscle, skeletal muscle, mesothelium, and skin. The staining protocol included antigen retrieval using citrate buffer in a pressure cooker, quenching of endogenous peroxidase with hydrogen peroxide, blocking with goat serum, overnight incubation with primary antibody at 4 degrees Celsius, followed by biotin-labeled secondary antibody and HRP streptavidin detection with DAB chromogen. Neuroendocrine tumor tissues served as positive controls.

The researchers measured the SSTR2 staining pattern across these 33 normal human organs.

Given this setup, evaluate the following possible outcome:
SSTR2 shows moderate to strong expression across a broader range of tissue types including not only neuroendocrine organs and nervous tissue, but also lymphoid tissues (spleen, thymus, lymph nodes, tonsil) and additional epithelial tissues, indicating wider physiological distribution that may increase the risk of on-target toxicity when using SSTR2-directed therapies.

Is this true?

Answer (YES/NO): NO